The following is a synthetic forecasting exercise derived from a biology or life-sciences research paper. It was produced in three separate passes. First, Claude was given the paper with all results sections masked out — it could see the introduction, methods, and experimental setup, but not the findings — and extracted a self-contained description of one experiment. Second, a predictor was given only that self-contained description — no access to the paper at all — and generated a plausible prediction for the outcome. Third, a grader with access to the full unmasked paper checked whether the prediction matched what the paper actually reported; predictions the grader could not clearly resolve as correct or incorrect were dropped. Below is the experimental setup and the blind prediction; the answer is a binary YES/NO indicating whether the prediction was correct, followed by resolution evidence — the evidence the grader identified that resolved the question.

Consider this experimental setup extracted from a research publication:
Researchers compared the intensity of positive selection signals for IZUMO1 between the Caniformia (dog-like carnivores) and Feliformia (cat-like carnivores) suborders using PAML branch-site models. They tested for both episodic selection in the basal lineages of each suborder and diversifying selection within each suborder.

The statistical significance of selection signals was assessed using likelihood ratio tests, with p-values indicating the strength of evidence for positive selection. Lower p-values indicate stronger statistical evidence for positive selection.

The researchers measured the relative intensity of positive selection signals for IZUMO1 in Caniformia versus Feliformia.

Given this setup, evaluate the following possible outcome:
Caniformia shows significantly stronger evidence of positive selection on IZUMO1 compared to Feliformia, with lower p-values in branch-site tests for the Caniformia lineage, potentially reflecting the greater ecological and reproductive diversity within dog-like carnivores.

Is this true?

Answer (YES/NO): YES